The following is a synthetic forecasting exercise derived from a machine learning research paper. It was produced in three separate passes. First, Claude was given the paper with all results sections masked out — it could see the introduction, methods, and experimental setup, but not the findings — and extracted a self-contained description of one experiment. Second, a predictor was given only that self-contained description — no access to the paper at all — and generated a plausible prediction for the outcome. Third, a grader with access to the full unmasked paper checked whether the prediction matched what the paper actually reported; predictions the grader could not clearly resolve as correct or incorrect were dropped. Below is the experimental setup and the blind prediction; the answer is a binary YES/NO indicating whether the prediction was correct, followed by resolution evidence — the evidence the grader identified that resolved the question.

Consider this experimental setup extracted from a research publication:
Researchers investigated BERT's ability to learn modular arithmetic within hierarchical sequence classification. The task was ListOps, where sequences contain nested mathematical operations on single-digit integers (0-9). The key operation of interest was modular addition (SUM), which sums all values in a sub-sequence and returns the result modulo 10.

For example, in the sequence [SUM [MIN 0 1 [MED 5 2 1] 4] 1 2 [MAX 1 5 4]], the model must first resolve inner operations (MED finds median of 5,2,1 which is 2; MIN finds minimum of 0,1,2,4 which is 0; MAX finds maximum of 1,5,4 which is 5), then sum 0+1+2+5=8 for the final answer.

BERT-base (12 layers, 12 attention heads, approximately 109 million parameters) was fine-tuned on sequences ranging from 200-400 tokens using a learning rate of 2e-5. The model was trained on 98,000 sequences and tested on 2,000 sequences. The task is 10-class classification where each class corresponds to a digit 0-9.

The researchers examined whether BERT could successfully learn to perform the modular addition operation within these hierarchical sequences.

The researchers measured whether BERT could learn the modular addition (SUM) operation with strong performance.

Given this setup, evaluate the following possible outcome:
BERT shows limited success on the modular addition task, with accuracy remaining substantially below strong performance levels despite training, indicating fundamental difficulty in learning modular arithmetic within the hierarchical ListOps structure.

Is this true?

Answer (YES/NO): YES